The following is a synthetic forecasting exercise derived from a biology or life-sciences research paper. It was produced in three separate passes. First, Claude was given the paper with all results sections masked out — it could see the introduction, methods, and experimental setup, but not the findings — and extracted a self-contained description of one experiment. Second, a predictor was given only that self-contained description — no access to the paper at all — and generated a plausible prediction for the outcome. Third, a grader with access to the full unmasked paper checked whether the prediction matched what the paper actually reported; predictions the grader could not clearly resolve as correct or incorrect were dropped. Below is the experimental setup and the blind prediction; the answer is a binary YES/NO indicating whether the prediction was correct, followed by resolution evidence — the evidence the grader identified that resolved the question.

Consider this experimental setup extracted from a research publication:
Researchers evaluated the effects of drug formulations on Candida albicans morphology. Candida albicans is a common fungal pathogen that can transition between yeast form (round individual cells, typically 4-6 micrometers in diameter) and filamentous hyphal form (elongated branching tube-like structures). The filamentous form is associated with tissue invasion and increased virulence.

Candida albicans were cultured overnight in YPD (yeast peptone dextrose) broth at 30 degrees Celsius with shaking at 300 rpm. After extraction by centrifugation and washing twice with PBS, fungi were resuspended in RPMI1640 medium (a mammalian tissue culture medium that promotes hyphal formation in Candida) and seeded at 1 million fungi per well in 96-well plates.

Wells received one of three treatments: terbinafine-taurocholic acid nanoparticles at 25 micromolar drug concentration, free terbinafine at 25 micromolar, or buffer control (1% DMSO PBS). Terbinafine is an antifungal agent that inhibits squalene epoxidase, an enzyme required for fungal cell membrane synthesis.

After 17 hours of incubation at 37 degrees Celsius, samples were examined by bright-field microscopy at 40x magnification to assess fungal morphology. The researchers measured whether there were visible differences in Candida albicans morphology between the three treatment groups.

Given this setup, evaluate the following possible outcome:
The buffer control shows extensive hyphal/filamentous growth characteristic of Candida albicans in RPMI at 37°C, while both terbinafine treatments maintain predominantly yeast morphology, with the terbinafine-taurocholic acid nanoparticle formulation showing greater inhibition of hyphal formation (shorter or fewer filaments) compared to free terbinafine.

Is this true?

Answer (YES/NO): NO